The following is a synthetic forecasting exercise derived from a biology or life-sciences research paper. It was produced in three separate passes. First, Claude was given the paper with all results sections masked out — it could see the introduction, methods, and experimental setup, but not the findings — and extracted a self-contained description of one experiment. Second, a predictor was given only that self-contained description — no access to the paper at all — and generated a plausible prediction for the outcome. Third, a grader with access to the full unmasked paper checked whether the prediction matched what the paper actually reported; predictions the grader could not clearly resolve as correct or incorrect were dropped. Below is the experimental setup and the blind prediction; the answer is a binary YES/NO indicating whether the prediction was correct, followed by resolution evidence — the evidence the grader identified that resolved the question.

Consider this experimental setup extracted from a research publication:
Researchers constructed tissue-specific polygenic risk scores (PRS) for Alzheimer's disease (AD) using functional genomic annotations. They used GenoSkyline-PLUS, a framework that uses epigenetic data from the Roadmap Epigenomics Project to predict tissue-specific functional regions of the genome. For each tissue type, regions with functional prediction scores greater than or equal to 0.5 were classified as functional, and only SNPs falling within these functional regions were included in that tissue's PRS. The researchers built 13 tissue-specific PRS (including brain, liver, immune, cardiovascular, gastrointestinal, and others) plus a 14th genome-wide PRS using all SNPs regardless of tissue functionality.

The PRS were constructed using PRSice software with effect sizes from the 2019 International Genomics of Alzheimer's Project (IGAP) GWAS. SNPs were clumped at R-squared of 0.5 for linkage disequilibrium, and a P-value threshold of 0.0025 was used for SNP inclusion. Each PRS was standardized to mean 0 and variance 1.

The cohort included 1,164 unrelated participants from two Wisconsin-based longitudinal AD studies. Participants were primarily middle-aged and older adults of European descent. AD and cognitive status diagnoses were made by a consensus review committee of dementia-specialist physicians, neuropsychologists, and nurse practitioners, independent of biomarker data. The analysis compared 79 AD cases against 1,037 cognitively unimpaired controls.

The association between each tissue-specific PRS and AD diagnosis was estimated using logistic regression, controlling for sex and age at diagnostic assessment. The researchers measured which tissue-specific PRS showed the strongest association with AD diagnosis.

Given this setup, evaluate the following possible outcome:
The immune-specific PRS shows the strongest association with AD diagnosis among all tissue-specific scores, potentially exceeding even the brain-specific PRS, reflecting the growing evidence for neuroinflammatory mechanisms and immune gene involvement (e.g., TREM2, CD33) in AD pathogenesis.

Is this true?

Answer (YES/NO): NO